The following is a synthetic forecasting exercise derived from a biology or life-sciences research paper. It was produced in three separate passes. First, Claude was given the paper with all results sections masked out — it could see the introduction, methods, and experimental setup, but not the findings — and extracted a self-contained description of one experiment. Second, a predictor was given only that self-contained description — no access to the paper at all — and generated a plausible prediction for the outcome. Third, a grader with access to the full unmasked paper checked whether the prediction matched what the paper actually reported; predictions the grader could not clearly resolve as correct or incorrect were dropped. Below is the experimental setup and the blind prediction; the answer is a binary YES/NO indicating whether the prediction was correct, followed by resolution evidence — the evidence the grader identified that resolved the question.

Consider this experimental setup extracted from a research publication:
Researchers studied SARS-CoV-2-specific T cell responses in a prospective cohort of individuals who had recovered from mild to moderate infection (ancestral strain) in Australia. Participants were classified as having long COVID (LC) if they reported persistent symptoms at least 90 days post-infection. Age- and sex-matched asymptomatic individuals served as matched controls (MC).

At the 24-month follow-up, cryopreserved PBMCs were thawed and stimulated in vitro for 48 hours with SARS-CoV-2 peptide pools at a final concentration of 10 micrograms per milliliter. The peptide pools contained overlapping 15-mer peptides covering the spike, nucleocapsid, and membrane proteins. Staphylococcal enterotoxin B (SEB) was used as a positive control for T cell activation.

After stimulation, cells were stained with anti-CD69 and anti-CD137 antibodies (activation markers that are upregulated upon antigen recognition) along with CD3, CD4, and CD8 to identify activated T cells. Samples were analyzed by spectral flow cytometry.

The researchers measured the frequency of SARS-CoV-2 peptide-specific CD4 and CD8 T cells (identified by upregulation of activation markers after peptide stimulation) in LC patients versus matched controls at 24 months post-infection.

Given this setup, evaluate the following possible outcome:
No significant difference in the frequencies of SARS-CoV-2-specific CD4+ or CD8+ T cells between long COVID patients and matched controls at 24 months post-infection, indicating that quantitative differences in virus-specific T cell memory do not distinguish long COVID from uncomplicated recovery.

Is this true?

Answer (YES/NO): NO